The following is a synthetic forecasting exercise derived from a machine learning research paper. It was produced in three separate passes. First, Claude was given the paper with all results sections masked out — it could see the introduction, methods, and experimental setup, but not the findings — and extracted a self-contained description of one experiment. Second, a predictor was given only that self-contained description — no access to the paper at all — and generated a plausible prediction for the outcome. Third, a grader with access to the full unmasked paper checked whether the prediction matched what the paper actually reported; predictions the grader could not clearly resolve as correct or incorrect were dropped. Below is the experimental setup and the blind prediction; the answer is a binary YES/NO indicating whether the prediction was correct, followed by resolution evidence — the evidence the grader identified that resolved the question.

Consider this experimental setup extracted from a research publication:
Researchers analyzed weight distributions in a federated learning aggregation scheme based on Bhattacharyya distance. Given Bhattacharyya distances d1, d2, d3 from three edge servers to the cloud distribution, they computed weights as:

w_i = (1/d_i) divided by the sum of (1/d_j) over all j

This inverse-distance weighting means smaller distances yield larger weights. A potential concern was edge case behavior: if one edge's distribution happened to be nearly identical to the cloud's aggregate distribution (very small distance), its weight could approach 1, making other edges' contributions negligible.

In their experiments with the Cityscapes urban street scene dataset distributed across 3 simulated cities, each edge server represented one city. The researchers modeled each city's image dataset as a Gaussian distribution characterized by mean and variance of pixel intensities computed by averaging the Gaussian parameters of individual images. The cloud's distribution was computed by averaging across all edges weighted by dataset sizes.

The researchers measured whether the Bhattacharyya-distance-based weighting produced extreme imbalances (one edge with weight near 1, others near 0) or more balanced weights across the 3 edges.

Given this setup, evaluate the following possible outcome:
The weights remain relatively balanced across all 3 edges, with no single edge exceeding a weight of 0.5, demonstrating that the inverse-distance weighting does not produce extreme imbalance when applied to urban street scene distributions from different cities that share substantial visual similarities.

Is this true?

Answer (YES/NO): YES